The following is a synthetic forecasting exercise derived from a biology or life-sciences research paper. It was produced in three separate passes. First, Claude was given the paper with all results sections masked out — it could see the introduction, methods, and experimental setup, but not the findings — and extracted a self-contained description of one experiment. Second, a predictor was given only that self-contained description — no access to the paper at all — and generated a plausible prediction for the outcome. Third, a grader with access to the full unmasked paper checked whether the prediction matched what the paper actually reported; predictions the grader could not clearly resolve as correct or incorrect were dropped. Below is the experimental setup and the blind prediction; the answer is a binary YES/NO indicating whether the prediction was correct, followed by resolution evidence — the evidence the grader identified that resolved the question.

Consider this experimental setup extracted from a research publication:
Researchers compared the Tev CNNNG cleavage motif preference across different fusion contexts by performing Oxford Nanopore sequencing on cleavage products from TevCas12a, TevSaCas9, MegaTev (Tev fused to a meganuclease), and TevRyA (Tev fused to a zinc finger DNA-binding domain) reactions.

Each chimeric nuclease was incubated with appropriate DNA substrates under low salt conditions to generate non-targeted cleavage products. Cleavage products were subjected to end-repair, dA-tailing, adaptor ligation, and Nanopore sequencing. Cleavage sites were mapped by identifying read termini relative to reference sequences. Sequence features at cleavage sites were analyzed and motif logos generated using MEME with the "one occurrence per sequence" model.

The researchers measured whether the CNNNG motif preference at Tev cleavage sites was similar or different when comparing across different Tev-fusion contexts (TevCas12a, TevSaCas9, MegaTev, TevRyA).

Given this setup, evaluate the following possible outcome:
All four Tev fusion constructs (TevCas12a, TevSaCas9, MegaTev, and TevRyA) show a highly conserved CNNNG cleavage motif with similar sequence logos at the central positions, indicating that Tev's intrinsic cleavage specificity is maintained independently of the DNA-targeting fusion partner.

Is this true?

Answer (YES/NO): YES